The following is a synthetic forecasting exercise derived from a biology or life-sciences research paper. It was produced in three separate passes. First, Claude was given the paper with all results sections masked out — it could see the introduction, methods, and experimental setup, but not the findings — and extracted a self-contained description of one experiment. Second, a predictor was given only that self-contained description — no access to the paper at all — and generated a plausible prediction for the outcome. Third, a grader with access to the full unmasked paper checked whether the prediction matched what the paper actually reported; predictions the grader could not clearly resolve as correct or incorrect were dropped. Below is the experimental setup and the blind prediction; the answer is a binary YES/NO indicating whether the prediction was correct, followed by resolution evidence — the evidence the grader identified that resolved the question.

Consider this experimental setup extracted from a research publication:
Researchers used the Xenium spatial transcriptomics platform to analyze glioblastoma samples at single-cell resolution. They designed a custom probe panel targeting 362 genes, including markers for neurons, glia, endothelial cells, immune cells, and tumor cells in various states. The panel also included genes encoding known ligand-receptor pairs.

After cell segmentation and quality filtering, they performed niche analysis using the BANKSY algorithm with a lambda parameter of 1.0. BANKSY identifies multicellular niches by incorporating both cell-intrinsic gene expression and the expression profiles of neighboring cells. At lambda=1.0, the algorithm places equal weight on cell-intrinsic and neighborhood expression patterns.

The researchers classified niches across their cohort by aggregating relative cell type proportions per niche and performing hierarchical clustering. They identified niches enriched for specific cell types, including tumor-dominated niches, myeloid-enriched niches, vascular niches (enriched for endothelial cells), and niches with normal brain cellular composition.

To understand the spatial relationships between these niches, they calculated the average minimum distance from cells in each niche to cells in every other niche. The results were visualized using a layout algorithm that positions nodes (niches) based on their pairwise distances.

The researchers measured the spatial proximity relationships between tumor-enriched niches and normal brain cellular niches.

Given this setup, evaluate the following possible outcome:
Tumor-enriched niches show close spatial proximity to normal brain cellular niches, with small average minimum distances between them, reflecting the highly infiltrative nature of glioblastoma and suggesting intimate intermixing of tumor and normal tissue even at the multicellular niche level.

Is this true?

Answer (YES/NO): YES